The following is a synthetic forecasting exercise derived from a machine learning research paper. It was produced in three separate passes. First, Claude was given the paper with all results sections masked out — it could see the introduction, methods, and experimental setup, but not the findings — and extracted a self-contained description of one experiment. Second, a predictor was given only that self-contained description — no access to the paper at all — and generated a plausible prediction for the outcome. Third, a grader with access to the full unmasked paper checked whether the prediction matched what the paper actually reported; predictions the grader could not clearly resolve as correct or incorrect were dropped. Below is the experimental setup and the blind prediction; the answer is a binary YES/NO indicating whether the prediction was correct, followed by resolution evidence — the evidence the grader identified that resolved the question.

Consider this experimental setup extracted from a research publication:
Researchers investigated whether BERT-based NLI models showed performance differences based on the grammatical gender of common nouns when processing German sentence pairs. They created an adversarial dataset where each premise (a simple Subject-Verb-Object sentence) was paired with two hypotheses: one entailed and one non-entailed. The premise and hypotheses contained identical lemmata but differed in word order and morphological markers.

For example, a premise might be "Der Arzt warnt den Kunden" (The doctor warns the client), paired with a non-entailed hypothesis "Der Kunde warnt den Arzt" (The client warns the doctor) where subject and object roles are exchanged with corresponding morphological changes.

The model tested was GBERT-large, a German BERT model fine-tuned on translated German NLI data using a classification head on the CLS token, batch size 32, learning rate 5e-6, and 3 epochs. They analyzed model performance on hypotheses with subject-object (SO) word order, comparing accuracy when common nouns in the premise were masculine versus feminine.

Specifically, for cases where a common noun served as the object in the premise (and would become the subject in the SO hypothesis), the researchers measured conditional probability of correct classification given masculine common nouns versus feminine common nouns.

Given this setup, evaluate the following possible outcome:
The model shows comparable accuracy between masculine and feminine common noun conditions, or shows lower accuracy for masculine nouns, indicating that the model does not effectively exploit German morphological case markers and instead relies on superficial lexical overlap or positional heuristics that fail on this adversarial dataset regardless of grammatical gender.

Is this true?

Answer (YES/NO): NO